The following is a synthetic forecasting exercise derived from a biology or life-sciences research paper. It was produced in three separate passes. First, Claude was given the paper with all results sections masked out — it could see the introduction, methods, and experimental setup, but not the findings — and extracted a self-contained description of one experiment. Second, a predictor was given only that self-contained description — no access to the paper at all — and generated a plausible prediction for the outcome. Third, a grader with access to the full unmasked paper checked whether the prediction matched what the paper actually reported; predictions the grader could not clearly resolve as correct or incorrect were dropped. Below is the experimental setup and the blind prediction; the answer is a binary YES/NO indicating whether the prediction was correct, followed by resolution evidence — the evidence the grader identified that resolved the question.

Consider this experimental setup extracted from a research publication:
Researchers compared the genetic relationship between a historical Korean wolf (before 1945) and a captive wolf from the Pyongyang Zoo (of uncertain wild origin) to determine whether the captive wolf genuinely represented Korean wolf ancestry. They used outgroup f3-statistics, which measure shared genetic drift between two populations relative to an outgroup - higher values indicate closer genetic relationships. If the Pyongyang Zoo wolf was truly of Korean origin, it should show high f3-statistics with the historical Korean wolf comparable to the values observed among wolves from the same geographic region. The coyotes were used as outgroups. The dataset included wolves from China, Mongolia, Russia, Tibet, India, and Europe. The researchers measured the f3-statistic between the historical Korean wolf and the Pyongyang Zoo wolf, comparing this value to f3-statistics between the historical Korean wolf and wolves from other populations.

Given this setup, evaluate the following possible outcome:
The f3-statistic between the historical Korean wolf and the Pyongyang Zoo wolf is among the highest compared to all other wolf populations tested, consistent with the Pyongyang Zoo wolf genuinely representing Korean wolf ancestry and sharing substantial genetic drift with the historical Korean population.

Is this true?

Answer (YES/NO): NO